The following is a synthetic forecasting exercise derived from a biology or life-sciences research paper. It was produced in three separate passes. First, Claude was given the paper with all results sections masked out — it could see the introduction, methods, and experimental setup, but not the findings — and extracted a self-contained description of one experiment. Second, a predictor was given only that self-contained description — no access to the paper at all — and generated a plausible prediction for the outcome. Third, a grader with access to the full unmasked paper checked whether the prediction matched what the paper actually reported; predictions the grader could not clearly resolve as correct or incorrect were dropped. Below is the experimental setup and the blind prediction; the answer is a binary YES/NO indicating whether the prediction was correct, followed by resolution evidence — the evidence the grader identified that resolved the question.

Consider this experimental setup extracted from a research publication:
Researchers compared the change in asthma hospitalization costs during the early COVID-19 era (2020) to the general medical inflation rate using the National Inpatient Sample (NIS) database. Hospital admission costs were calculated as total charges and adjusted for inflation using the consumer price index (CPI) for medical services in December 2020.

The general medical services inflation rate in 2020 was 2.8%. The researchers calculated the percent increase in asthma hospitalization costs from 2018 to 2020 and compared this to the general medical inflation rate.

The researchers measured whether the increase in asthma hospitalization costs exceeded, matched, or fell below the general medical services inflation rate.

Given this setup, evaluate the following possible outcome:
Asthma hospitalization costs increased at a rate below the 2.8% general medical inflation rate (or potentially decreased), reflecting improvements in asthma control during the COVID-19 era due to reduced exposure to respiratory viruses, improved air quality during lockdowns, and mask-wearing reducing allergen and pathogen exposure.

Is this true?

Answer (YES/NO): NO